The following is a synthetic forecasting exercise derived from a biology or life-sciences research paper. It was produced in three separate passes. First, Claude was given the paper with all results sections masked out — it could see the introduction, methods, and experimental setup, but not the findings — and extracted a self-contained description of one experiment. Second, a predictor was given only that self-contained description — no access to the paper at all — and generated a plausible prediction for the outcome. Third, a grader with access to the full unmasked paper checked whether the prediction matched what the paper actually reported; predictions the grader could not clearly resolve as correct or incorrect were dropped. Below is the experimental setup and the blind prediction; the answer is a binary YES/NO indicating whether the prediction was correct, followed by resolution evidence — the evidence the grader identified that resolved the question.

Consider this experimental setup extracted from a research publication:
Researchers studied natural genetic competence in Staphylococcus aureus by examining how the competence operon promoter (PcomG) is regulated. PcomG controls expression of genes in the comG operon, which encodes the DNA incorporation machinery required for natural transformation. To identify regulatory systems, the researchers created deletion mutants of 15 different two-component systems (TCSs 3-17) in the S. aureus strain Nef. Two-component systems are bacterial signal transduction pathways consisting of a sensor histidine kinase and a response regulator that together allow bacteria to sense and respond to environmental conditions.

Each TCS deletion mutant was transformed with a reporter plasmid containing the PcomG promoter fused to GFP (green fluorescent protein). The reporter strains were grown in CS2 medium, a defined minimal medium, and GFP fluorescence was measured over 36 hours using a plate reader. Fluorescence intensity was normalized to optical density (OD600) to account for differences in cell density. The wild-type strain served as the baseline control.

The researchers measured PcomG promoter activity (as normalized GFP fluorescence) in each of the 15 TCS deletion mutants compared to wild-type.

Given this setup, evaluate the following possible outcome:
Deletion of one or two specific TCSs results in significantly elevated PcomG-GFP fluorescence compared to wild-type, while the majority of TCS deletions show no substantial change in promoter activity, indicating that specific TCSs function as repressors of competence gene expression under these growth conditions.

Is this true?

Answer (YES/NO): YES